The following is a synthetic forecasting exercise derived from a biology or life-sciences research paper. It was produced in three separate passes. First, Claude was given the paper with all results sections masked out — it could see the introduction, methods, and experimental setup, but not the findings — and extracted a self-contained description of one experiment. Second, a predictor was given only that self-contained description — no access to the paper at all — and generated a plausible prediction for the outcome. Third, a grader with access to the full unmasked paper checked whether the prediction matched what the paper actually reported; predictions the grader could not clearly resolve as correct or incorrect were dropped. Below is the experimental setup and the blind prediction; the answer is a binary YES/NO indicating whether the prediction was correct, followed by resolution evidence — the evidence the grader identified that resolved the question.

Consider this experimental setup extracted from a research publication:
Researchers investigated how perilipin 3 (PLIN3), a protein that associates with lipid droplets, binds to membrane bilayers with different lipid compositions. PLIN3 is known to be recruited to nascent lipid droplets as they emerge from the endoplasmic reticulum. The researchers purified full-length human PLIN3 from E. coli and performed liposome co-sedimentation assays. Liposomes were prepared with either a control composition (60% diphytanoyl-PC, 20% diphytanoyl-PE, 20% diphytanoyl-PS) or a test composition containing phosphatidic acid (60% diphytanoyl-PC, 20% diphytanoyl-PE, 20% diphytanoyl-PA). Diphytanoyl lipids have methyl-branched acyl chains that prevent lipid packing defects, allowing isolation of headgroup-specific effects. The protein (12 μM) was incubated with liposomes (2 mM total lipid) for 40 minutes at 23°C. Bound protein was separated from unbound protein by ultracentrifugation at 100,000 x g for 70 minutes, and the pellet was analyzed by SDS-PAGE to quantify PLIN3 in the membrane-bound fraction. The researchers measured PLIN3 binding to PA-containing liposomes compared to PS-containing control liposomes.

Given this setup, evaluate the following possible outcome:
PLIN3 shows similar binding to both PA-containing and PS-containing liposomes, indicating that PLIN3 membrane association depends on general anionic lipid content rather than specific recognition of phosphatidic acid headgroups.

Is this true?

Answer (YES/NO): NO